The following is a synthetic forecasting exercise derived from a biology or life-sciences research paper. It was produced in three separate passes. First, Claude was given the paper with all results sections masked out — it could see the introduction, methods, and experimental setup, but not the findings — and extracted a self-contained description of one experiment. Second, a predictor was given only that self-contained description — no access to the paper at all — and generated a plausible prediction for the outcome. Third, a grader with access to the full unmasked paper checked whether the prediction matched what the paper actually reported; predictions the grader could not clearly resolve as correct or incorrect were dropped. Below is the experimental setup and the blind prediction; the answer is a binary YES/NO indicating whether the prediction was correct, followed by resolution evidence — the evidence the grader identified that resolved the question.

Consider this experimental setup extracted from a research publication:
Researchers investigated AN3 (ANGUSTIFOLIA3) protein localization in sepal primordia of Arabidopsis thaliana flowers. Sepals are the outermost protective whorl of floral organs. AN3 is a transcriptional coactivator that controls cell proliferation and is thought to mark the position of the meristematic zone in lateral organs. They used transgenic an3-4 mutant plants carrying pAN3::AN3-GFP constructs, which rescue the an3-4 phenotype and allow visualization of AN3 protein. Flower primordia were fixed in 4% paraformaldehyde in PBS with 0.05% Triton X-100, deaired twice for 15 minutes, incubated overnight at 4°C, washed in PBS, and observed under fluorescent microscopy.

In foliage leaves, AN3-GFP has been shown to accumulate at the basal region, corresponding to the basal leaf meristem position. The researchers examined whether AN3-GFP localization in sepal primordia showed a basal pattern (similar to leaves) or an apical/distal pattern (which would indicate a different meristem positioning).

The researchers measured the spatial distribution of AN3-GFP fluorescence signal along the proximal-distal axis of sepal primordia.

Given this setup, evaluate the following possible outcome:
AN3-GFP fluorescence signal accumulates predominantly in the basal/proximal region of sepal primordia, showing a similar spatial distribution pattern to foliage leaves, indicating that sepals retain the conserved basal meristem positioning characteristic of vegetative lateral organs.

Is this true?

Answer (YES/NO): YES